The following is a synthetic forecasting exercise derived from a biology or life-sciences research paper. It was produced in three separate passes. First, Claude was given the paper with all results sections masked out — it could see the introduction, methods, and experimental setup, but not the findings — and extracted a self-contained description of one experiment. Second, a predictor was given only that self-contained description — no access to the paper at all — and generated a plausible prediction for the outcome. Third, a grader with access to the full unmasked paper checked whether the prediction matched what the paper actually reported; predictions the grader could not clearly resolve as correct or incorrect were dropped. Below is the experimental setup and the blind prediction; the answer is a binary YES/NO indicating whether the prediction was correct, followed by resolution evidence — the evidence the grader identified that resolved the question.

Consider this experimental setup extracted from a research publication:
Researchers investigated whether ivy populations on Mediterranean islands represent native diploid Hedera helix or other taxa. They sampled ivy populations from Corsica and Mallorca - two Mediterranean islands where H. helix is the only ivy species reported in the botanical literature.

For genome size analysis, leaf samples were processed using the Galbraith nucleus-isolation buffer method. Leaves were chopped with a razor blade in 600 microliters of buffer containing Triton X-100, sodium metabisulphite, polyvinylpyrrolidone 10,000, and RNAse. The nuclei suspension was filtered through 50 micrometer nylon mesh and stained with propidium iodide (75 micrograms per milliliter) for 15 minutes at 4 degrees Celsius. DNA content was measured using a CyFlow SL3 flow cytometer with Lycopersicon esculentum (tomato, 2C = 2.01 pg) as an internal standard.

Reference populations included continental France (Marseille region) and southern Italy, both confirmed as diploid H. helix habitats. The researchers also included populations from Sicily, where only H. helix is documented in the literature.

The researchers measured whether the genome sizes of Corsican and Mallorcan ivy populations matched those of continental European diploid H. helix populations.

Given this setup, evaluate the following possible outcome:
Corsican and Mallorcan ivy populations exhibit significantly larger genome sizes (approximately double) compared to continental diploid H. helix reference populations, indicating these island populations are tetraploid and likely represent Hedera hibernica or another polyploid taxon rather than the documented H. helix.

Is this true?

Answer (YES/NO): NO